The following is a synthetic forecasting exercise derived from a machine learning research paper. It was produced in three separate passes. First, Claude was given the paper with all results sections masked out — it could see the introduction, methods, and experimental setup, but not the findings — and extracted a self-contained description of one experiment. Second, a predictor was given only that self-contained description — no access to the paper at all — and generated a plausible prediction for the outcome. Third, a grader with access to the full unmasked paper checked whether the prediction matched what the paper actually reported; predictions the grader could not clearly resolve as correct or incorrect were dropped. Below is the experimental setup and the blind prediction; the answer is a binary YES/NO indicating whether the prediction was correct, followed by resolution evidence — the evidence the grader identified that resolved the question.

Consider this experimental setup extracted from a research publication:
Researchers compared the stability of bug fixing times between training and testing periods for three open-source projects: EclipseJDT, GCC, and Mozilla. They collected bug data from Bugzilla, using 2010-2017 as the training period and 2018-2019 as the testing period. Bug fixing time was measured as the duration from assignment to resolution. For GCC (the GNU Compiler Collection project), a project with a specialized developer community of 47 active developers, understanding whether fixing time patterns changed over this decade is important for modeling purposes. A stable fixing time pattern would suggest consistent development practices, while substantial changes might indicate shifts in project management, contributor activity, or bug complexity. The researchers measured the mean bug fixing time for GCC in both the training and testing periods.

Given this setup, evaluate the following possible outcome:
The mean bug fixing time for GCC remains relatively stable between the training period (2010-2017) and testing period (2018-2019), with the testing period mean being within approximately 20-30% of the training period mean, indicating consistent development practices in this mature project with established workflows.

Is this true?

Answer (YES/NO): YES